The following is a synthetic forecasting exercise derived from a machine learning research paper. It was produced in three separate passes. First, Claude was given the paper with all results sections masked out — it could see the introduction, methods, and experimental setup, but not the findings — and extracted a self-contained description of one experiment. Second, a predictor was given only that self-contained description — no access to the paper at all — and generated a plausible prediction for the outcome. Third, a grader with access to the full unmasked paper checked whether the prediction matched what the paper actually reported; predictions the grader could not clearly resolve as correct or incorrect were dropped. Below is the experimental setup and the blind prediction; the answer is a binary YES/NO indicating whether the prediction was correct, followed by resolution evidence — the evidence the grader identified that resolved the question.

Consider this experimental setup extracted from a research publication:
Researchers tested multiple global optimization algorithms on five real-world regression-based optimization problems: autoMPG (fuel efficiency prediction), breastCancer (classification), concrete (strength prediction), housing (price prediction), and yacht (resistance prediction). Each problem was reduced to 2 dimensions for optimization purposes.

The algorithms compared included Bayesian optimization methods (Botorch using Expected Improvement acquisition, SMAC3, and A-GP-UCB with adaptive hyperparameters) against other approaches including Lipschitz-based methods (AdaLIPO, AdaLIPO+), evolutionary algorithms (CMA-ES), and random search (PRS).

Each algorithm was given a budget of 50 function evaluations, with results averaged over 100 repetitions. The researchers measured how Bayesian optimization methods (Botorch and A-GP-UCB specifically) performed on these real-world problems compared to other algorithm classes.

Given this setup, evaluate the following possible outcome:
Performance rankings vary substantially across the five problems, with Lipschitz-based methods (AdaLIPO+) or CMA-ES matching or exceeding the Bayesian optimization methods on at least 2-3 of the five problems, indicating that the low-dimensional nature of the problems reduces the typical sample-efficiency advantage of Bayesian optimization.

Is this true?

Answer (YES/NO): NO